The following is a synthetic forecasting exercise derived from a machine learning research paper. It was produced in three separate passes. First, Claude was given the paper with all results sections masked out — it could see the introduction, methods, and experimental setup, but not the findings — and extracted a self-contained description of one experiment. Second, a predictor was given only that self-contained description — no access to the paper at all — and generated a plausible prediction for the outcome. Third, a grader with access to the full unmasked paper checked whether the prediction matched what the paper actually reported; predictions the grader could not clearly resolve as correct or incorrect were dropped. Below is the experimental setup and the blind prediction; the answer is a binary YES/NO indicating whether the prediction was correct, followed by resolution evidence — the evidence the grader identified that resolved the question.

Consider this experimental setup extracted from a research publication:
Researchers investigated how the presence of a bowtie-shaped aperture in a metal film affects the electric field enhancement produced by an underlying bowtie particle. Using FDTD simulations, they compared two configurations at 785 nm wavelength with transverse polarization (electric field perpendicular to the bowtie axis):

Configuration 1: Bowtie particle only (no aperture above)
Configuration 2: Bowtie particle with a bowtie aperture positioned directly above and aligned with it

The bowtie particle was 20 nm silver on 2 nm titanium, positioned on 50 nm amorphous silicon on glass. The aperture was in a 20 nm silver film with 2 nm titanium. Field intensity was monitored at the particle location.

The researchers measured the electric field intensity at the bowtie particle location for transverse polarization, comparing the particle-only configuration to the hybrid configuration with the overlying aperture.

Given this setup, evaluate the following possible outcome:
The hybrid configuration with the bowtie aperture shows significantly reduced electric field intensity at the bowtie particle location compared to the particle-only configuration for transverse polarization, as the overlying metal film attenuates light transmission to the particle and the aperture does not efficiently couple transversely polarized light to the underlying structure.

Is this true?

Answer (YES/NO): NO